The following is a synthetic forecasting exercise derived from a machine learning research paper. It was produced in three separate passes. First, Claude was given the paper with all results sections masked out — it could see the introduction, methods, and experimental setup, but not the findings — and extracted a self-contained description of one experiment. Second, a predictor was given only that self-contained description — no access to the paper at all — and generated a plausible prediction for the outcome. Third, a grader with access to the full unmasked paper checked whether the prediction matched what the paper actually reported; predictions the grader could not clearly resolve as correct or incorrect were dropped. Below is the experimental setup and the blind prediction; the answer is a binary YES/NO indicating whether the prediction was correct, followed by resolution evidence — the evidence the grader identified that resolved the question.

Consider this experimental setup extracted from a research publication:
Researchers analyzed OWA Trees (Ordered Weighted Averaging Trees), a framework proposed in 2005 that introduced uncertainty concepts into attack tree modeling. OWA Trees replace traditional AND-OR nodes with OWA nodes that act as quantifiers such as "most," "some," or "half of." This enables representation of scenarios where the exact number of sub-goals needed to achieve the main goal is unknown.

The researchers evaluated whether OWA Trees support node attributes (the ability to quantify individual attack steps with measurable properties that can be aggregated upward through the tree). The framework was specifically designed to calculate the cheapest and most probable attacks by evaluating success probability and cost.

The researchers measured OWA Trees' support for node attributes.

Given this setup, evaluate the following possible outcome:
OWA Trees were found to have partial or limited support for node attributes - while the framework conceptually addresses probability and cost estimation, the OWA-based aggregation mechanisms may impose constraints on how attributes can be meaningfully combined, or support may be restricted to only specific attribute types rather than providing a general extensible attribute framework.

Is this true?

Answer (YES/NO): NO